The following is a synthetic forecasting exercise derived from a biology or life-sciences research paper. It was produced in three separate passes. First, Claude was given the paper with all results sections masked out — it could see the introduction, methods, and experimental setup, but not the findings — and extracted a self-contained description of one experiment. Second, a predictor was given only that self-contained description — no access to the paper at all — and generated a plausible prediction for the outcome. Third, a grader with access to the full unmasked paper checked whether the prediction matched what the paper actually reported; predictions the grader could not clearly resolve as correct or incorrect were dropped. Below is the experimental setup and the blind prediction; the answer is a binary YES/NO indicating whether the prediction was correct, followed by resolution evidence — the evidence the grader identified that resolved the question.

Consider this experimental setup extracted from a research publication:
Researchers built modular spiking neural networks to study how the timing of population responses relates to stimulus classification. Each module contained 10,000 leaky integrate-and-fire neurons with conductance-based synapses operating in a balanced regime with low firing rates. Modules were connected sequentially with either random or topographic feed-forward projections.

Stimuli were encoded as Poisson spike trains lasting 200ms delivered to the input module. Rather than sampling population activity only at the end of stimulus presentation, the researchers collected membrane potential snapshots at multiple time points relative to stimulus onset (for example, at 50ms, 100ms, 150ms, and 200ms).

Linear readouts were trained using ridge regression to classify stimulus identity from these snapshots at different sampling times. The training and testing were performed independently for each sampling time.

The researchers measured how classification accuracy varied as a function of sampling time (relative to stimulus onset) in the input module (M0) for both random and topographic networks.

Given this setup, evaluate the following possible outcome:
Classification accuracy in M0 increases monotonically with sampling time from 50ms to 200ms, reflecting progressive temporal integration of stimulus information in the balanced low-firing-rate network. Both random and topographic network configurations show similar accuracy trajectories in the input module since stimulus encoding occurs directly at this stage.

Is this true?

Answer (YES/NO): NO